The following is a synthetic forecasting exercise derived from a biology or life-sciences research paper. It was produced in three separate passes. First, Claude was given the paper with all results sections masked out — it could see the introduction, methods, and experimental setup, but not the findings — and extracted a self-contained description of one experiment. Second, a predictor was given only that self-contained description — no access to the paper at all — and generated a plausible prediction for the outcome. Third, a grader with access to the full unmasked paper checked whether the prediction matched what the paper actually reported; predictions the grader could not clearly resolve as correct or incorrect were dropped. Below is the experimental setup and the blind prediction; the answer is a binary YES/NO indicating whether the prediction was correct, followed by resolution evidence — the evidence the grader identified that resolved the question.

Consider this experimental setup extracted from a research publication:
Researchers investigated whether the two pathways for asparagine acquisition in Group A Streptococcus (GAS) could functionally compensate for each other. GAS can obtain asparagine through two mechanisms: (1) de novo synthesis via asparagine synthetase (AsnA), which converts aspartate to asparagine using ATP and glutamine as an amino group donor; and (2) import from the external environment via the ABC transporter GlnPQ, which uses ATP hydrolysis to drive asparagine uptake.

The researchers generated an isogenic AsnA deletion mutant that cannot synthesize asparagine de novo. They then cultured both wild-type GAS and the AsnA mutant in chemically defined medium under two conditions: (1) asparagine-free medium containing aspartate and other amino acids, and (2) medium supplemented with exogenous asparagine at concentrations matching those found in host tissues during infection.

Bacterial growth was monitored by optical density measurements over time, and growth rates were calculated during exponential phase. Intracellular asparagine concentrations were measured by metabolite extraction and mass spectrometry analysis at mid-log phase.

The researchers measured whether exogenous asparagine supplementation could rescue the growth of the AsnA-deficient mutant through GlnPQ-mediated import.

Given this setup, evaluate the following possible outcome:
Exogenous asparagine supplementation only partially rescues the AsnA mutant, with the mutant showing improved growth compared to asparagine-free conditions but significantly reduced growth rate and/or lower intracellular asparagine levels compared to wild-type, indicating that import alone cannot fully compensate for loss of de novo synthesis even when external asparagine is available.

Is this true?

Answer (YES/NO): NO